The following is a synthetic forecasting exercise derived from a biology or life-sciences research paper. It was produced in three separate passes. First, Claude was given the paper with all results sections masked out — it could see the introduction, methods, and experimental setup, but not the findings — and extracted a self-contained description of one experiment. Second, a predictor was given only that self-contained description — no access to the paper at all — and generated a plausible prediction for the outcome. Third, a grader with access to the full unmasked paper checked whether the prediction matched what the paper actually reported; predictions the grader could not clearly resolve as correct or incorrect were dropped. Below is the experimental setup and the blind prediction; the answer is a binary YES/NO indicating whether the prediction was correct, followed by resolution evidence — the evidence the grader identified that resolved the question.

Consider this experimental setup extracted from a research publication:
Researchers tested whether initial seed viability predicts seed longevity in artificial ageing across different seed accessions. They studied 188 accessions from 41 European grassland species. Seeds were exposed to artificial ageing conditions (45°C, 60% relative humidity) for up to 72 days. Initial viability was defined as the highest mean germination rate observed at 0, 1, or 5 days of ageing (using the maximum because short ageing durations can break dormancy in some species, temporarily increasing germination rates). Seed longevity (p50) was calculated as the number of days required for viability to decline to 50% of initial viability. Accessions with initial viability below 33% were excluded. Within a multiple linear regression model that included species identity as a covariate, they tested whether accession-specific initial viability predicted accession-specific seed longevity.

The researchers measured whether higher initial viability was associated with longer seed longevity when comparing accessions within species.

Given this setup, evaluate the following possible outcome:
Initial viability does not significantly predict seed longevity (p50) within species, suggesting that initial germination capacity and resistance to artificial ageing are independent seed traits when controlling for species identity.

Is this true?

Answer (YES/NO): NO